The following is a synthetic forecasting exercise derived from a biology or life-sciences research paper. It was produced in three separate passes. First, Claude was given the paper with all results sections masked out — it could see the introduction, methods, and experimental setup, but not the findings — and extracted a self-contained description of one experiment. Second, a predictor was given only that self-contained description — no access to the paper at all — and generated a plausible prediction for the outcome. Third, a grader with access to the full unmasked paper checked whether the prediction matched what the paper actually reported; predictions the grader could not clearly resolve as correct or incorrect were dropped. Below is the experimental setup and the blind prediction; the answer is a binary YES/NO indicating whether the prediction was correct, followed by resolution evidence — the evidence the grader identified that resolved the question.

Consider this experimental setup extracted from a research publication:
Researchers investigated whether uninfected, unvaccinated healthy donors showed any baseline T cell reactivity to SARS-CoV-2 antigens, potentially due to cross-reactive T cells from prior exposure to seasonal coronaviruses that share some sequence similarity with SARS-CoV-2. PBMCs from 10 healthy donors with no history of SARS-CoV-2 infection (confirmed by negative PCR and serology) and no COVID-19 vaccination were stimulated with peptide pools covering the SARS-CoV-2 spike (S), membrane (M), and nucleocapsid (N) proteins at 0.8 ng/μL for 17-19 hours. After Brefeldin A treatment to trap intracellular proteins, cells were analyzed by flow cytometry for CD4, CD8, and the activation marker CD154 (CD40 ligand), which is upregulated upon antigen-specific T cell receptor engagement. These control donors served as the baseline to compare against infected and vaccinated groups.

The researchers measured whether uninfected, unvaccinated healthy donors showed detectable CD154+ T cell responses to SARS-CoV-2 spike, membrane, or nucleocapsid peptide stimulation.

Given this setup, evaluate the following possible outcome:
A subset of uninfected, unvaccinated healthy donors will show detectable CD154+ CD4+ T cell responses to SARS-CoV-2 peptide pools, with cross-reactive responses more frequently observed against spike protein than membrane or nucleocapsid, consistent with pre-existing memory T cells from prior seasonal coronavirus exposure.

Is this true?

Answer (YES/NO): NO